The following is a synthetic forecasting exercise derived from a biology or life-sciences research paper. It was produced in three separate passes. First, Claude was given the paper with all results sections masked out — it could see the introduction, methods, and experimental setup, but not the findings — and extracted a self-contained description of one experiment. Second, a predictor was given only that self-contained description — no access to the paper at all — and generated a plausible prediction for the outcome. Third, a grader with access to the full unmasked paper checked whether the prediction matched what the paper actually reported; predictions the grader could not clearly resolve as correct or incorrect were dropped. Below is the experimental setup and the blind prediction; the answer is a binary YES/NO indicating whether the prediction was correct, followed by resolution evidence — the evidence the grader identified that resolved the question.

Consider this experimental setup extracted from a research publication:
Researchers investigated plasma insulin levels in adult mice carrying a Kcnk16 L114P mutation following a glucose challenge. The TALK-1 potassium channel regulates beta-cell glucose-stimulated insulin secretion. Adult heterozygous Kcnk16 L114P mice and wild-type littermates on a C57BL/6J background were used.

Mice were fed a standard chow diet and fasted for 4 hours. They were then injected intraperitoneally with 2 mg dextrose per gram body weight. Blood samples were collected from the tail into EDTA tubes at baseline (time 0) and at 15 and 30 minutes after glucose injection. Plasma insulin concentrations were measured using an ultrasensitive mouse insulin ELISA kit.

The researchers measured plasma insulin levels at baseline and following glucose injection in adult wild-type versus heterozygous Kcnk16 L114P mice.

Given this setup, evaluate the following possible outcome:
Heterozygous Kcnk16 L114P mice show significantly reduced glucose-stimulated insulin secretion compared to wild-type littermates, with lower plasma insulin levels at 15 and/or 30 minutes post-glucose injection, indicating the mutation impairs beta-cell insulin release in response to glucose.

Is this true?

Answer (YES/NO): YES